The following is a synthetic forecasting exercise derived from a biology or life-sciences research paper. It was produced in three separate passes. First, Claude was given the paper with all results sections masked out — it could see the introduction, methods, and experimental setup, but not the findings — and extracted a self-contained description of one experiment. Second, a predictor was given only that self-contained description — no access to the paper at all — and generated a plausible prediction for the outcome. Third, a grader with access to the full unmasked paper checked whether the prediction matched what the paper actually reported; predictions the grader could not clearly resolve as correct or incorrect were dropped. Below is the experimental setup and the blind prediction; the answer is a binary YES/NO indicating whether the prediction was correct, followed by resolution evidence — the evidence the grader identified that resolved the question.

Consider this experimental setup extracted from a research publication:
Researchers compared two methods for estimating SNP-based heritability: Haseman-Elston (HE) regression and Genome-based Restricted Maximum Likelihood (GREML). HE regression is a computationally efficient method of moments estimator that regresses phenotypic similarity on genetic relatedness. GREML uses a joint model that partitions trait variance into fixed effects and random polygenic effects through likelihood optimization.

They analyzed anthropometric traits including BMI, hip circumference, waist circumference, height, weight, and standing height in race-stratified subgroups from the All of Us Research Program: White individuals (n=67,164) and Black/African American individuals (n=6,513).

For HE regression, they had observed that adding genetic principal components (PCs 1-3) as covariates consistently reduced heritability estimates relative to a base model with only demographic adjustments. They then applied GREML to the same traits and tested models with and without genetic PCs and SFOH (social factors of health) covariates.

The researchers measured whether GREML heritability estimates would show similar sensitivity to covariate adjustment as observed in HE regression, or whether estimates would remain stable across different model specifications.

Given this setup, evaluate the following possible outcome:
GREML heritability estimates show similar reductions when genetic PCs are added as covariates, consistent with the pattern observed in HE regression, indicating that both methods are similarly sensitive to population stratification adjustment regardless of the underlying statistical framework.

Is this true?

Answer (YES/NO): NO